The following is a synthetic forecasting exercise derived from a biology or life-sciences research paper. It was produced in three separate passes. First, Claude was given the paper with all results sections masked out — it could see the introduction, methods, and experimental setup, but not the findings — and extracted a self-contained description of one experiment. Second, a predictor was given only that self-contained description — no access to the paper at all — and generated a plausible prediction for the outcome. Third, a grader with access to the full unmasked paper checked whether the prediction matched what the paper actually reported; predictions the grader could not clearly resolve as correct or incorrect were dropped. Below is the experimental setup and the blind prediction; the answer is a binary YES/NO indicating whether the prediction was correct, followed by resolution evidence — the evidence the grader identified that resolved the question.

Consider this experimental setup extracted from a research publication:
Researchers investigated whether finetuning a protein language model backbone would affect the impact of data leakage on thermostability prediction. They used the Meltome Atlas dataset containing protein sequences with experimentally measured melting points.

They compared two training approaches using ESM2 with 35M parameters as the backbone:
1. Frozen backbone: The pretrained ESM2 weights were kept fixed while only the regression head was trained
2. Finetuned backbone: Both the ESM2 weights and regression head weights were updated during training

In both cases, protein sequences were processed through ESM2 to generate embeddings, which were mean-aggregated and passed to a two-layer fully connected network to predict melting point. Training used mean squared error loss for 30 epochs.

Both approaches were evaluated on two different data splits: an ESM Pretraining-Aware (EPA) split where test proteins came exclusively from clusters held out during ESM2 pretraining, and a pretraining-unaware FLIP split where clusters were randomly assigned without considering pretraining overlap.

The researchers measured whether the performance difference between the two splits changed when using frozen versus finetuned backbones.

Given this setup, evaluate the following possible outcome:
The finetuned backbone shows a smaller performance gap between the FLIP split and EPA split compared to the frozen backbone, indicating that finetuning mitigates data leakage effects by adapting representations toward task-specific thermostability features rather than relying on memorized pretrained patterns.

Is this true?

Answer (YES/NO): YES